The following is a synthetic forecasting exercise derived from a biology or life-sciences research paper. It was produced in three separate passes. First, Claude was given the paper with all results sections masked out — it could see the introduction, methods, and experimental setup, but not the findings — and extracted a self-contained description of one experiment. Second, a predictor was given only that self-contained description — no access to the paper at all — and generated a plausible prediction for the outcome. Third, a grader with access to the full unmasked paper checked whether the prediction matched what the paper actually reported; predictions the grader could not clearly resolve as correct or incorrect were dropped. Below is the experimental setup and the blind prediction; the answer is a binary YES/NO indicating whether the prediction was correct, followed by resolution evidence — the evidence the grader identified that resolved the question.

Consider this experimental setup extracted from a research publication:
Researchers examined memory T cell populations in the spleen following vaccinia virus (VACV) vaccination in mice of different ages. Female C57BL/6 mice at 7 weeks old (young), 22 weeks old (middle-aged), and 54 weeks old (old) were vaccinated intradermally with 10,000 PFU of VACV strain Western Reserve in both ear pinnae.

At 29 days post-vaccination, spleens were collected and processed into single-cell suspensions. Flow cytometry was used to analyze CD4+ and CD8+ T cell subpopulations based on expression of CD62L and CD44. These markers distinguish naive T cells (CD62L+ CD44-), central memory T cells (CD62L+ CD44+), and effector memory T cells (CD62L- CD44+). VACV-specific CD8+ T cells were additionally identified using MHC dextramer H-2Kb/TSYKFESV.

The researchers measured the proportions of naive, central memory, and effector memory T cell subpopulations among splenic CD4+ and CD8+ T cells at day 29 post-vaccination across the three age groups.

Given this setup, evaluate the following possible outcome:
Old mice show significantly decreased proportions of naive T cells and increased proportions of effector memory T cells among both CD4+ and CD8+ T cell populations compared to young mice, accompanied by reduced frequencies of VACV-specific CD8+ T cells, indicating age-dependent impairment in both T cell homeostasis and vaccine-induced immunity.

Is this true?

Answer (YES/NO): NO